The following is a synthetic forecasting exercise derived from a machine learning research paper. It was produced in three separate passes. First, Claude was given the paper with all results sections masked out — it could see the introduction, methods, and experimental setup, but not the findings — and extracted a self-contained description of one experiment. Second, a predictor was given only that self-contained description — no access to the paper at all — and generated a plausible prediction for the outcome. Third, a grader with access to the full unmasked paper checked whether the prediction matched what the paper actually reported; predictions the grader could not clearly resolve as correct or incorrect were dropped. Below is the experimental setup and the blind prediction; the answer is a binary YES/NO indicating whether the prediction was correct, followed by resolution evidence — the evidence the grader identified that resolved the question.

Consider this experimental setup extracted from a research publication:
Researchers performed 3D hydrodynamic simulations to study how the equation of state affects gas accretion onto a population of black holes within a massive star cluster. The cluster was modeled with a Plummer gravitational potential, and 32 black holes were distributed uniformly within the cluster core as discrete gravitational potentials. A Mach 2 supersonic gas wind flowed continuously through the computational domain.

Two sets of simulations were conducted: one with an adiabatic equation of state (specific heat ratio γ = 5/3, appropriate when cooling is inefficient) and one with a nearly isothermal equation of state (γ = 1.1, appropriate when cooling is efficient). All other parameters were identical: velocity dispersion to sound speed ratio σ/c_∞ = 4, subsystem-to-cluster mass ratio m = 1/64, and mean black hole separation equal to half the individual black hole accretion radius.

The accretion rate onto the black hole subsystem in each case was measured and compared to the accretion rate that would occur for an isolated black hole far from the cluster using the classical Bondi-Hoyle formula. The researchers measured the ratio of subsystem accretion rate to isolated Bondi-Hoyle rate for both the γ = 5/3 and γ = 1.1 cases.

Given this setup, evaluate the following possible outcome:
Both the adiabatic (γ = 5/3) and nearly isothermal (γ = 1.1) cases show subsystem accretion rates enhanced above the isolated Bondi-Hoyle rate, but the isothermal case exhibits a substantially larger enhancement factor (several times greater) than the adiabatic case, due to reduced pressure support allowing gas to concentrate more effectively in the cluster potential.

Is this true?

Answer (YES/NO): YES